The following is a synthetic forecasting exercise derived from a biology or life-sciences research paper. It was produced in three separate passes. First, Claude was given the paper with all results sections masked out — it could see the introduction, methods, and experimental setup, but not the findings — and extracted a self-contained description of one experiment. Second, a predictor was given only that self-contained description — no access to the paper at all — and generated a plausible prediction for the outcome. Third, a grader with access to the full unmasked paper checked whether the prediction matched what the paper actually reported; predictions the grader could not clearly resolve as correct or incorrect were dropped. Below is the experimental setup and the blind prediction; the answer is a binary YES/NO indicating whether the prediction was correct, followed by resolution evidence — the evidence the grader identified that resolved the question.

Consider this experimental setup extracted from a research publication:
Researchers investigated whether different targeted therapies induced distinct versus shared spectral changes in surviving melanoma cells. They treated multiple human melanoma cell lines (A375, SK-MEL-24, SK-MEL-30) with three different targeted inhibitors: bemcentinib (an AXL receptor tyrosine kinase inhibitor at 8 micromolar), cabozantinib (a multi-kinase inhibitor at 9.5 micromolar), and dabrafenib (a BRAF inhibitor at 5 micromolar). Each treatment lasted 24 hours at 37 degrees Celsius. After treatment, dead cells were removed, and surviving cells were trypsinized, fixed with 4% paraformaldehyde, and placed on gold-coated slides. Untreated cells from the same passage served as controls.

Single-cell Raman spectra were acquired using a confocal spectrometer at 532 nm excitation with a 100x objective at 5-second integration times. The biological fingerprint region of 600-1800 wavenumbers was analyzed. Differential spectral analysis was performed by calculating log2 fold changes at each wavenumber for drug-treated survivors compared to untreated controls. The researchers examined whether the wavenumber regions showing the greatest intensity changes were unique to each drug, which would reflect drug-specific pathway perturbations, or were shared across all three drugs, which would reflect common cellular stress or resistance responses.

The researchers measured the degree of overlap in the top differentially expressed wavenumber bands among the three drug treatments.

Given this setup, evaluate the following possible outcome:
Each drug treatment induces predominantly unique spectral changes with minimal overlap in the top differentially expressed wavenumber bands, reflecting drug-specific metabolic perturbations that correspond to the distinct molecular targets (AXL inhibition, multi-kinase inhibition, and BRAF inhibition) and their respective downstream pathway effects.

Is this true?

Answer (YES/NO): NO